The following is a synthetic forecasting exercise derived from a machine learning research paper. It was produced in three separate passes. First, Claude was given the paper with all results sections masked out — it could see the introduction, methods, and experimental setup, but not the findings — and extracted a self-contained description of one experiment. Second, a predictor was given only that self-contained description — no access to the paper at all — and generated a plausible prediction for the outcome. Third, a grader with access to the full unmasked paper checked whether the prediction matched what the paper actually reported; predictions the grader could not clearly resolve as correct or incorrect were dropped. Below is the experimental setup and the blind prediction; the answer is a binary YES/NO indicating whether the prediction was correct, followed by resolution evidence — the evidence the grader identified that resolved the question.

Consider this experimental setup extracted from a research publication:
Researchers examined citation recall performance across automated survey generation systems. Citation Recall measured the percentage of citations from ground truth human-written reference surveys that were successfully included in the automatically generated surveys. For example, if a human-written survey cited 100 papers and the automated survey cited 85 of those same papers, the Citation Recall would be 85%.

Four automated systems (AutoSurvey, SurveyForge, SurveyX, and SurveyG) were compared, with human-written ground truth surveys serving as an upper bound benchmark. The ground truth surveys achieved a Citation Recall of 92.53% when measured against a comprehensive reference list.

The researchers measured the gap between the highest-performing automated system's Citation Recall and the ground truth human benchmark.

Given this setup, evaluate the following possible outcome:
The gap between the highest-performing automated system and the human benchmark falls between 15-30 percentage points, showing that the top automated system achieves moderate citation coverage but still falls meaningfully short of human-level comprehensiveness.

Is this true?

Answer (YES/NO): NO